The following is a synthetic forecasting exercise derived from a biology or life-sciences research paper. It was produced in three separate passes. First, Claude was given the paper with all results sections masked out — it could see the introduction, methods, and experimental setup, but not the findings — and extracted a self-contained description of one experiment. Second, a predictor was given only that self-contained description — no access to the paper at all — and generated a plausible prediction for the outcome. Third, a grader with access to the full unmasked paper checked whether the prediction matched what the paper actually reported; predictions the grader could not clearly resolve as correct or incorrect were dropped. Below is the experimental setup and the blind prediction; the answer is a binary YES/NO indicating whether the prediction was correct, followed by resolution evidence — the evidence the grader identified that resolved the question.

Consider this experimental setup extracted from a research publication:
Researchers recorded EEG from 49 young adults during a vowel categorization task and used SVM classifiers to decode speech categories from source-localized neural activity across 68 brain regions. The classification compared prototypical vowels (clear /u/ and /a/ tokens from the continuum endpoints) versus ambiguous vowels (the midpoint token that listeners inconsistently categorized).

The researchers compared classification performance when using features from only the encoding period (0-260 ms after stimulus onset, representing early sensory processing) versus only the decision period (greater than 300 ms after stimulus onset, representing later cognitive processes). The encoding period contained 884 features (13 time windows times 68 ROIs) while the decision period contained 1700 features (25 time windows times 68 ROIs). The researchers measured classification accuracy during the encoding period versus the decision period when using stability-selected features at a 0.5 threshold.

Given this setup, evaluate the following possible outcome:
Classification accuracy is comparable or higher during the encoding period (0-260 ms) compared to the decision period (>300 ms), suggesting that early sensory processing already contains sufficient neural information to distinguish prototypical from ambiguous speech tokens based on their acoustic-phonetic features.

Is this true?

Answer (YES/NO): YES